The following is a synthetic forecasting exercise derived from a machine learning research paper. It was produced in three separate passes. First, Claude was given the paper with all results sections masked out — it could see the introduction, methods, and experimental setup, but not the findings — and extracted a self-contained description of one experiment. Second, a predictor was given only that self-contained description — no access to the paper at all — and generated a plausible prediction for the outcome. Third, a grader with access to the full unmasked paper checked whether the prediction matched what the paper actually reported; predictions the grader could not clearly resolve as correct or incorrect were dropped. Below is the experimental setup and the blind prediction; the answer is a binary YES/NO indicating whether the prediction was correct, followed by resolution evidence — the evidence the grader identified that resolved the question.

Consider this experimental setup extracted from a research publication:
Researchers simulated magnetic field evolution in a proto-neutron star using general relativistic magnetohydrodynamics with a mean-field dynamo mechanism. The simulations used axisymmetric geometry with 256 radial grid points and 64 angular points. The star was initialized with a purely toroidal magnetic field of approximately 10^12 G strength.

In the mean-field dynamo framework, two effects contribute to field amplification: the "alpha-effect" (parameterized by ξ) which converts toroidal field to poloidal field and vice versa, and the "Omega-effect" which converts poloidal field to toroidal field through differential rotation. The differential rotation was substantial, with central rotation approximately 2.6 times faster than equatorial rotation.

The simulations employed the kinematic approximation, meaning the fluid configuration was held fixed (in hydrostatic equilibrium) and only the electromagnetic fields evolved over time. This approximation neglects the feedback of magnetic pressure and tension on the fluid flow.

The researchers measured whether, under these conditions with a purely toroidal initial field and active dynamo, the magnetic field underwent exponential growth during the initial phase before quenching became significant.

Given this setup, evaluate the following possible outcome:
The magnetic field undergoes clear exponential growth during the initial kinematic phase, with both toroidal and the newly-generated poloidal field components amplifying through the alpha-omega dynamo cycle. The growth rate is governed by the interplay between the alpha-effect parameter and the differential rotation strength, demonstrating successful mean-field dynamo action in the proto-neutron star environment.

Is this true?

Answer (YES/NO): YES